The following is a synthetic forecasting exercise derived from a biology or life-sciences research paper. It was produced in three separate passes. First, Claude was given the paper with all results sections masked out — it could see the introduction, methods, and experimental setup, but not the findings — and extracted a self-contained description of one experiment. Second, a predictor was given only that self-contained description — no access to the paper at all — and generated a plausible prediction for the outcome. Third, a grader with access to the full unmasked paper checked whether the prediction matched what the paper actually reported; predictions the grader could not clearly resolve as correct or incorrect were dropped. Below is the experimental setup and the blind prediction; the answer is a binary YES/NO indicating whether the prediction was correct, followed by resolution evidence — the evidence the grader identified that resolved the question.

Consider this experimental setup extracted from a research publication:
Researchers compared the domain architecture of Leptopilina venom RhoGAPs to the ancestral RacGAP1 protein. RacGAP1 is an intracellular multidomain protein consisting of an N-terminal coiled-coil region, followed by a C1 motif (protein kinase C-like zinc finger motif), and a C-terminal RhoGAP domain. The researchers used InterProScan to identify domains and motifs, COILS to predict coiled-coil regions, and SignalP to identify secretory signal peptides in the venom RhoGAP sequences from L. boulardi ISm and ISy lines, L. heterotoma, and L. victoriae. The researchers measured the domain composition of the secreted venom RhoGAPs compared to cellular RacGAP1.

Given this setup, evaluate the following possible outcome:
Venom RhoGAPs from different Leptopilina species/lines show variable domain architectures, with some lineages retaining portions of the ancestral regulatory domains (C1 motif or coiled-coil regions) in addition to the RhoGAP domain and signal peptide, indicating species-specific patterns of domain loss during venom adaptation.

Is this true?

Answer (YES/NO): NO